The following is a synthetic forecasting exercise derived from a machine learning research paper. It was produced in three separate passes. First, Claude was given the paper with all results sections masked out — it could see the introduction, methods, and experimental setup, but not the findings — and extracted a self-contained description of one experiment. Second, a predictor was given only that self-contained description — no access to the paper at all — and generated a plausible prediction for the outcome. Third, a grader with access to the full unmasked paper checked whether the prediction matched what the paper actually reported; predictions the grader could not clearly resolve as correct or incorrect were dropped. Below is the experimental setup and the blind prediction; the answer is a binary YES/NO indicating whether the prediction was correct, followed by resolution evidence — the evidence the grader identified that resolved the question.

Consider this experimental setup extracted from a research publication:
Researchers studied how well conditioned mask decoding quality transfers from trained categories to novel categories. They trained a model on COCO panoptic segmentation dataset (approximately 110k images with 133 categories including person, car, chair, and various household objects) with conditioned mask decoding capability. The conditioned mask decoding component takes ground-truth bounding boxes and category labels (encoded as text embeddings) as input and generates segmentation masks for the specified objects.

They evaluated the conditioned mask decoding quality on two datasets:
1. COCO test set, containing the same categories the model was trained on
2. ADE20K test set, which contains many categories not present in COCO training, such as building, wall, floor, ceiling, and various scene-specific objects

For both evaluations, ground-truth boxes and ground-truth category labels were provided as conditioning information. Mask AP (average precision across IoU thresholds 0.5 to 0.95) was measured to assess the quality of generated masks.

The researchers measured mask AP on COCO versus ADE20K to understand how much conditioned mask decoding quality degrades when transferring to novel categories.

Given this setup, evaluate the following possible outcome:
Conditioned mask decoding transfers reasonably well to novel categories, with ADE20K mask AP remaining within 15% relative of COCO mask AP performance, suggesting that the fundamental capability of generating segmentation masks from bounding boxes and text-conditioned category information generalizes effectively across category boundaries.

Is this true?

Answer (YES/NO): YES